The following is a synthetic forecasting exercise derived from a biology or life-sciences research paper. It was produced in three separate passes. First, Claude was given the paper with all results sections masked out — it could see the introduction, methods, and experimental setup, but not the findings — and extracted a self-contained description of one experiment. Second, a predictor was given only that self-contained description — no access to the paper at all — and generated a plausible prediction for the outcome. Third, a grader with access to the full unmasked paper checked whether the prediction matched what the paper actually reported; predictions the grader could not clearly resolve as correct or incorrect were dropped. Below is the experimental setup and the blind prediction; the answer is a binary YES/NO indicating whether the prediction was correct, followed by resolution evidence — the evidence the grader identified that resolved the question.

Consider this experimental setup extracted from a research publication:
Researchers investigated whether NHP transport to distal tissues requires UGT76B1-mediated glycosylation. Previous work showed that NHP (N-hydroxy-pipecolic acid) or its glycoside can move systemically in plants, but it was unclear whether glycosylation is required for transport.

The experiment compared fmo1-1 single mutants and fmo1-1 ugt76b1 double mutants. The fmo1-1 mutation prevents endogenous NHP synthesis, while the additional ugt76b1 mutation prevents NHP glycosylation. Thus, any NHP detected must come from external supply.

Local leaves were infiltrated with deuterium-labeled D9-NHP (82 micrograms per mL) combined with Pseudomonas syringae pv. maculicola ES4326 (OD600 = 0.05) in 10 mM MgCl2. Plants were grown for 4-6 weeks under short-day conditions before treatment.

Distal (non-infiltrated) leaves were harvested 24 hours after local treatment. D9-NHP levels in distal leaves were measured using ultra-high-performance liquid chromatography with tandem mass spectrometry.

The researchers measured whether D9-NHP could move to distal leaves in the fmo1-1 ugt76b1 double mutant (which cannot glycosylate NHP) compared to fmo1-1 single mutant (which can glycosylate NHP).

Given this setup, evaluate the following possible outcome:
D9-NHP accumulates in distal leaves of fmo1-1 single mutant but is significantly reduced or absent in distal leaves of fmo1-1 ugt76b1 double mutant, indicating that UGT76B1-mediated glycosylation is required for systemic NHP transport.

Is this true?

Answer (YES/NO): NO